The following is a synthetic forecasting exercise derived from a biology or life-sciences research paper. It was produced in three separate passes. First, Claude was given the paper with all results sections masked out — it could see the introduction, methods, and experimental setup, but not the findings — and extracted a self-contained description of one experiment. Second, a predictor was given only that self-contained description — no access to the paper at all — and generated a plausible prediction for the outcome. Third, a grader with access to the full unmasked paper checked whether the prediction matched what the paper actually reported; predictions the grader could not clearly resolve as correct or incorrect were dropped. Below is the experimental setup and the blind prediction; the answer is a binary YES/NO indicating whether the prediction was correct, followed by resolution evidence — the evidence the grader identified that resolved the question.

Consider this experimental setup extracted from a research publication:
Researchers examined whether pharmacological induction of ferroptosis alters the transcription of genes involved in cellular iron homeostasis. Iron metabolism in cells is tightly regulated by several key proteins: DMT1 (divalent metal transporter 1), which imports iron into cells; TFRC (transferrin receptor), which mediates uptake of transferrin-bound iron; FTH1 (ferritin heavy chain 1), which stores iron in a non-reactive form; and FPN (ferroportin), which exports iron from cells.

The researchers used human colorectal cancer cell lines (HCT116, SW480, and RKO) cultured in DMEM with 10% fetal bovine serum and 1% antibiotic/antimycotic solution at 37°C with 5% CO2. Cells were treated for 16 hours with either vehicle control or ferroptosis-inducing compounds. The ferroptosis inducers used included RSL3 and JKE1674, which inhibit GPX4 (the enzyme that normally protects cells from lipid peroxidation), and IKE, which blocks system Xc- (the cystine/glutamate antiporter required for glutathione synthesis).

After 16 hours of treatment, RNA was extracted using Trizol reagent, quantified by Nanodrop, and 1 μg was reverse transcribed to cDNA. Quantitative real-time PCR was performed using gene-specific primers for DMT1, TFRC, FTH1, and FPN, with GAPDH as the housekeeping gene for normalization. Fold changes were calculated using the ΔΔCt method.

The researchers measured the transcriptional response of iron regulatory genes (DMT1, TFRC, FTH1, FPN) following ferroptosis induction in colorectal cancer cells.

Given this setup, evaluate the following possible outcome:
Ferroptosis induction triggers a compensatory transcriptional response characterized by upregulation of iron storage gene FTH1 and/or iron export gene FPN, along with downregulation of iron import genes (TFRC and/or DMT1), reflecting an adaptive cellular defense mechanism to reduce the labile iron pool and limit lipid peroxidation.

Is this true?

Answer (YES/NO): NO